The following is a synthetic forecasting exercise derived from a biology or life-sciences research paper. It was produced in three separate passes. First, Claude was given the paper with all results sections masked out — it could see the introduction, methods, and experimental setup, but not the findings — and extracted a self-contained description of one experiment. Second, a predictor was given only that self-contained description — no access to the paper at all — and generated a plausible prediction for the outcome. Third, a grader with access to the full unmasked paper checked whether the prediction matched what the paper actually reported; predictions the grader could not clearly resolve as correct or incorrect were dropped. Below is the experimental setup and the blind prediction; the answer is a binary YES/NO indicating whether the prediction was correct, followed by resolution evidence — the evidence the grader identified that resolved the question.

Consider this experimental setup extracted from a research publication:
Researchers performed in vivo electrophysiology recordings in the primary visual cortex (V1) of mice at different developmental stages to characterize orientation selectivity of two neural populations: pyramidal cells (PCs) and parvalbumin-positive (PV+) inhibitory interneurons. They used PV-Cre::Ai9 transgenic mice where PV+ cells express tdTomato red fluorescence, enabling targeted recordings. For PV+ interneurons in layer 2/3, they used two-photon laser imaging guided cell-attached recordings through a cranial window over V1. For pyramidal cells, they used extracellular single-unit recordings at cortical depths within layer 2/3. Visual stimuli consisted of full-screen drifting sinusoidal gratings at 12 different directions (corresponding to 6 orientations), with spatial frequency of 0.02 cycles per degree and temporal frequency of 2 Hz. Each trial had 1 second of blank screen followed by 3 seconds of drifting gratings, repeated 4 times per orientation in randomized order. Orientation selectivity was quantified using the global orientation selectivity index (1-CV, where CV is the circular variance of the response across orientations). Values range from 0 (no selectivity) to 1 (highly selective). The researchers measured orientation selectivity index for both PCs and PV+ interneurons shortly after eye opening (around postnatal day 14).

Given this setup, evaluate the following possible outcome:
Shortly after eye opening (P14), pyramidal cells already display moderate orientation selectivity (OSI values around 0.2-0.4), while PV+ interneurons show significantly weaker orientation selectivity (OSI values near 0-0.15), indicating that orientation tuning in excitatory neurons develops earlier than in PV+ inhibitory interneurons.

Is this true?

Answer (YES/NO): NO